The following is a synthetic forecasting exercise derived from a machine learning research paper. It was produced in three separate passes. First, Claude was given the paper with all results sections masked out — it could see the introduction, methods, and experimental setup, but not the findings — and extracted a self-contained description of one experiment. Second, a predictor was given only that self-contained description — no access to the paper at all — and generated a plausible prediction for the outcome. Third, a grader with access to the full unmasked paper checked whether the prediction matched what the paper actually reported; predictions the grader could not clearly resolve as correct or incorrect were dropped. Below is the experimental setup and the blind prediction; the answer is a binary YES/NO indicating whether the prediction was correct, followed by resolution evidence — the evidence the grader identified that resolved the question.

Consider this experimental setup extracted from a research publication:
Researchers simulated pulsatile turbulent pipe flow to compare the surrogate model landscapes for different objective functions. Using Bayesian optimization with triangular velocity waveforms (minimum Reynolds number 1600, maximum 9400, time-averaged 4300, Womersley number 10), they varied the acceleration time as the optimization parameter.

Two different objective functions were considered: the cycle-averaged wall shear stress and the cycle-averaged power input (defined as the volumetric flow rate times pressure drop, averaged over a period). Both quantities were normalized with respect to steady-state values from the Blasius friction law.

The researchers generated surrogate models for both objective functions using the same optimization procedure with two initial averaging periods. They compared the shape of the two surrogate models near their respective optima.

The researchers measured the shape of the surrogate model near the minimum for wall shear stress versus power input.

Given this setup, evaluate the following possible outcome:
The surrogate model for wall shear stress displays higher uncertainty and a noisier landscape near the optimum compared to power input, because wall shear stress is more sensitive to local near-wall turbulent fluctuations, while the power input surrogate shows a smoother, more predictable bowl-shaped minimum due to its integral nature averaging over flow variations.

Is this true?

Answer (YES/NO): NO